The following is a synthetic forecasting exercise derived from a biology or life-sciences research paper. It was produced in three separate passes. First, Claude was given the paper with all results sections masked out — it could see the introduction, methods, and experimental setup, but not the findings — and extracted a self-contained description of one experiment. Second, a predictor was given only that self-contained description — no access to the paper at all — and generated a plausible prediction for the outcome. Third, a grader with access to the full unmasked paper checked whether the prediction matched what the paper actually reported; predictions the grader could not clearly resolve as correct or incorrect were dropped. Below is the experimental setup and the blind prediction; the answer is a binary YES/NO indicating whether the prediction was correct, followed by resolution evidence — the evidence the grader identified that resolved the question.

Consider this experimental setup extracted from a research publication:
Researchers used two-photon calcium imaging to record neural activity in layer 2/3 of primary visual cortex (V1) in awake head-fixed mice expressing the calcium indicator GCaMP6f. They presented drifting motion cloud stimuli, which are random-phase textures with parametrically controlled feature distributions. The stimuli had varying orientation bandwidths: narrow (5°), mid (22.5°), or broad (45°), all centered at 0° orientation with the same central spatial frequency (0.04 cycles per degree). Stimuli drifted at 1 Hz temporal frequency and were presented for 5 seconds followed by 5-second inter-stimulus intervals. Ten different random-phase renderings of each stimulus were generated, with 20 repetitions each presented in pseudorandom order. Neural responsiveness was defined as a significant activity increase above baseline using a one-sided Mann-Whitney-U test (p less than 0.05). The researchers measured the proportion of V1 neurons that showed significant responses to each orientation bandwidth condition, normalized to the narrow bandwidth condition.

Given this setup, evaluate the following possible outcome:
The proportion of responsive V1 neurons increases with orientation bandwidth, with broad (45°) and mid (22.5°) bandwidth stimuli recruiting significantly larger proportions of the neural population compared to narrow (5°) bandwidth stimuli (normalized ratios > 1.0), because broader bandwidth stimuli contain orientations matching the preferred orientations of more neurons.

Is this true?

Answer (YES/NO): YES